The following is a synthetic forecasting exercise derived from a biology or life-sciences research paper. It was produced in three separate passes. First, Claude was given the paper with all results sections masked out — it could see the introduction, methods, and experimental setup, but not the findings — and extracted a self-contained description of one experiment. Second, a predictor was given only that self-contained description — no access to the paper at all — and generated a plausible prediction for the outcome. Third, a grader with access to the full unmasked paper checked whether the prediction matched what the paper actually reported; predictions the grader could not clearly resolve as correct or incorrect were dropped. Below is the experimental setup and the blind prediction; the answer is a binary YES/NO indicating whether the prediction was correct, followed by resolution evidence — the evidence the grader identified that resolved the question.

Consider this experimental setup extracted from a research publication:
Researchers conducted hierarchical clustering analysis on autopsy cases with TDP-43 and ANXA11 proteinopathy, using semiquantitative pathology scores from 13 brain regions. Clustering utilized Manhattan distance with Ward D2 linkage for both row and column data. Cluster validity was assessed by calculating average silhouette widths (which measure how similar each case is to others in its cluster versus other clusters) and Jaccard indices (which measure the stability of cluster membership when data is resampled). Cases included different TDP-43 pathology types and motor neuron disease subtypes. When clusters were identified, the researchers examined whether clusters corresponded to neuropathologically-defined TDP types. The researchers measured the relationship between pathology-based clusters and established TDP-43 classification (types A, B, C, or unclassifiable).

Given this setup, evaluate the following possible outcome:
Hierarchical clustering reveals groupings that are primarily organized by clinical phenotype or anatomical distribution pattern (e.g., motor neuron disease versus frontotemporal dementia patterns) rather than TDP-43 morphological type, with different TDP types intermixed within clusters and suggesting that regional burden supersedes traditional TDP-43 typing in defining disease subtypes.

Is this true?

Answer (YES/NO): NO